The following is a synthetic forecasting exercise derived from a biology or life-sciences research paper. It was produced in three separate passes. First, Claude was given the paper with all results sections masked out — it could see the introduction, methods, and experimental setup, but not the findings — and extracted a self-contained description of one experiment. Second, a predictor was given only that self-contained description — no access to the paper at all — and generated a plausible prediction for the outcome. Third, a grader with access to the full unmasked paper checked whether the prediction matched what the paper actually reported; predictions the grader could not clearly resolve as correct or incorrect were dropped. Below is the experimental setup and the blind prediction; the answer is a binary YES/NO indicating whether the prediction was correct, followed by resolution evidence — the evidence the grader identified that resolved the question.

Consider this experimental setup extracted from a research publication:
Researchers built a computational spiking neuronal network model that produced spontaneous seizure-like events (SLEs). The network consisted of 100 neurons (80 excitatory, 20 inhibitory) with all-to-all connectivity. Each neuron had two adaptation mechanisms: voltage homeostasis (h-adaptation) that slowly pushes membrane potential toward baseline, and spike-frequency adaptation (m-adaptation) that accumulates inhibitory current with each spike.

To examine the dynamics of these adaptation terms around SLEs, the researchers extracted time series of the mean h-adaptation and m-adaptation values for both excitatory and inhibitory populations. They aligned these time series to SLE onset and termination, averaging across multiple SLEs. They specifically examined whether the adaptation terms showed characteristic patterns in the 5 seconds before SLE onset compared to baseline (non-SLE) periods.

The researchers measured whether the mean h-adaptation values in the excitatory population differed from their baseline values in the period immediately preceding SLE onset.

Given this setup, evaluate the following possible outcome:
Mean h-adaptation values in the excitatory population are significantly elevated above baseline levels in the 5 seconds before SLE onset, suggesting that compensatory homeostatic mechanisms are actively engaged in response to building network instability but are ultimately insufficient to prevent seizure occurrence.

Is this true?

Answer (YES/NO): NO